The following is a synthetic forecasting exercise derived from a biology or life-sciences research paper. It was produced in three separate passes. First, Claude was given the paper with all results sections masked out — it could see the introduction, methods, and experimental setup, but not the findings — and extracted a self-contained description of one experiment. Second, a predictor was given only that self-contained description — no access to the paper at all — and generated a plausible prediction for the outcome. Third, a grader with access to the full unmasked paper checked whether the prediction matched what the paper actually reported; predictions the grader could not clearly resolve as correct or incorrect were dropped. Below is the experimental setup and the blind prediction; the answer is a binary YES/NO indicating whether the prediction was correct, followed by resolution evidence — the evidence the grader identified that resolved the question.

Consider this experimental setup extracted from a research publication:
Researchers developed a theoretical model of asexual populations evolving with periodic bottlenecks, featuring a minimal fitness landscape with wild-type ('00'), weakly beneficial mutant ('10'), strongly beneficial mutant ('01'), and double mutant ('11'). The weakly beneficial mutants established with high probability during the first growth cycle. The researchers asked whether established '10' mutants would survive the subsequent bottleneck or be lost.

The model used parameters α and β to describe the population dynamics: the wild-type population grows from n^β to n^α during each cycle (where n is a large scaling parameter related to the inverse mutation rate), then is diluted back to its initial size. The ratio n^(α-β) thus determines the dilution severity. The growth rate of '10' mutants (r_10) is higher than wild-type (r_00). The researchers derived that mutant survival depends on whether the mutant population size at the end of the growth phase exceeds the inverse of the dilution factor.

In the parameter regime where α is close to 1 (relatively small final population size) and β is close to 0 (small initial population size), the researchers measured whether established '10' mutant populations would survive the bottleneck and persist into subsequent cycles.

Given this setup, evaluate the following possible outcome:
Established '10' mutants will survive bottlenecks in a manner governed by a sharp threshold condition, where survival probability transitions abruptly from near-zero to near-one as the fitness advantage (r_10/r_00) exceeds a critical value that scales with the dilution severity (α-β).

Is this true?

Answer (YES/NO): NO